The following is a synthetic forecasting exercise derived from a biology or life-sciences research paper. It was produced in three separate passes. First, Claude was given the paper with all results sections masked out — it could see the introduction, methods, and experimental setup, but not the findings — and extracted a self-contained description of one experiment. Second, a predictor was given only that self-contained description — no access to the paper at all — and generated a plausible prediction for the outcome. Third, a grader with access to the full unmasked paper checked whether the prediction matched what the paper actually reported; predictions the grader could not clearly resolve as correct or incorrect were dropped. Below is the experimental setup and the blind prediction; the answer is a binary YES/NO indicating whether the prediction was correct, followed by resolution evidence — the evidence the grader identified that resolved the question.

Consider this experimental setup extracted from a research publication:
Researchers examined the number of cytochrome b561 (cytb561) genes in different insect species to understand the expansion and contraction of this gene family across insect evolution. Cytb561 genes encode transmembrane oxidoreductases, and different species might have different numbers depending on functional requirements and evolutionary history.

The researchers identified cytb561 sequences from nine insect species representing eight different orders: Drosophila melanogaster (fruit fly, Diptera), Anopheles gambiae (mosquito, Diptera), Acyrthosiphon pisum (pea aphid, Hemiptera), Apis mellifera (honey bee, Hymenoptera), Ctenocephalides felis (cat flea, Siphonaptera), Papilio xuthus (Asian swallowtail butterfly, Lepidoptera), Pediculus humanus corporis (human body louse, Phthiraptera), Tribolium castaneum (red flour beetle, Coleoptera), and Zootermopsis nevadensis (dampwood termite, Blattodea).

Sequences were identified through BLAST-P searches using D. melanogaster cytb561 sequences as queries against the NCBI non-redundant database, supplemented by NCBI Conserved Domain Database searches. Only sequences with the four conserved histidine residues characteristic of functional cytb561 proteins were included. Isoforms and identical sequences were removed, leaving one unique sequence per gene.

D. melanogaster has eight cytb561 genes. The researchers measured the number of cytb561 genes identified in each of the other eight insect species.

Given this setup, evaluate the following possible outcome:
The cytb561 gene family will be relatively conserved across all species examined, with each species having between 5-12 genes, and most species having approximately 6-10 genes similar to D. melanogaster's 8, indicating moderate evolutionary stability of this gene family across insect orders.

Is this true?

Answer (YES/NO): NO